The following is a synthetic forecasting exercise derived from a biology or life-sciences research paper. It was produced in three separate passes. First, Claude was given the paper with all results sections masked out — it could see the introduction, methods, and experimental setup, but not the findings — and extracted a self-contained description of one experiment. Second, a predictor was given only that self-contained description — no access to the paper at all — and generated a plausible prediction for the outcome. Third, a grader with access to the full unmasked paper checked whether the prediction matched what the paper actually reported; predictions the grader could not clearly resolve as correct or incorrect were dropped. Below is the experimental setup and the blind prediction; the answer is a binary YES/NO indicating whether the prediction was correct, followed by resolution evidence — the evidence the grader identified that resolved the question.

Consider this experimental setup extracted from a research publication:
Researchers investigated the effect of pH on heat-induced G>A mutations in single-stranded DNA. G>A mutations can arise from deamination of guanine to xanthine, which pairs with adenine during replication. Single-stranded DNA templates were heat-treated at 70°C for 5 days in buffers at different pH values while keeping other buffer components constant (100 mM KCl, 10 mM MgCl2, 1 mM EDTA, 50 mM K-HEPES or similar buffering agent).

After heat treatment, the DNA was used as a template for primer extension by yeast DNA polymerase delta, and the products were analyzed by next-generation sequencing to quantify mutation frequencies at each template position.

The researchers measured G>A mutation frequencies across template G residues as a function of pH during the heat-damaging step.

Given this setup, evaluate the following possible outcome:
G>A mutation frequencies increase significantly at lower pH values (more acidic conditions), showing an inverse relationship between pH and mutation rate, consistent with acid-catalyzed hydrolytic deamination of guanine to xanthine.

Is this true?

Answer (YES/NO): NO